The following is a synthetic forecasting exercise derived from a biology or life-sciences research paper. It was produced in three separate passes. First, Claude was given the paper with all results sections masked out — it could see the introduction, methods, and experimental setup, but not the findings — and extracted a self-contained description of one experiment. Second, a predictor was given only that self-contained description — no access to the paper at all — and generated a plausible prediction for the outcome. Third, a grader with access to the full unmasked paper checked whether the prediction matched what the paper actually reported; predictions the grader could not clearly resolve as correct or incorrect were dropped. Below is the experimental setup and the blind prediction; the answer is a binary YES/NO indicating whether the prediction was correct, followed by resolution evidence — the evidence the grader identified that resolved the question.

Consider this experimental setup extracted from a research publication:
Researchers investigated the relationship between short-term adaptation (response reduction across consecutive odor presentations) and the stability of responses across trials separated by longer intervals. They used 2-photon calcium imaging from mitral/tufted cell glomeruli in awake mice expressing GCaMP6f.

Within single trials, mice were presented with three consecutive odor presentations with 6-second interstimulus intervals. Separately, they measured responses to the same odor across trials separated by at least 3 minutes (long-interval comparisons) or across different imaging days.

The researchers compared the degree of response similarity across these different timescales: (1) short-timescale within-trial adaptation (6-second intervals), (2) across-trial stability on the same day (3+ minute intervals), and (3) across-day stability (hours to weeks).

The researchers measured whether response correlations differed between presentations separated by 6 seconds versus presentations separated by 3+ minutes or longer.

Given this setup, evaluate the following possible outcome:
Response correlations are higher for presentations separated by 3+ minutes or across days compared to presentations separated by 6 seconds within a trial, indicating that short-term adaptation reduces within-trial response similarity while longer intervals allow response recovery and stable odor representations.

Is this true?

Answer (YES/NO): YES